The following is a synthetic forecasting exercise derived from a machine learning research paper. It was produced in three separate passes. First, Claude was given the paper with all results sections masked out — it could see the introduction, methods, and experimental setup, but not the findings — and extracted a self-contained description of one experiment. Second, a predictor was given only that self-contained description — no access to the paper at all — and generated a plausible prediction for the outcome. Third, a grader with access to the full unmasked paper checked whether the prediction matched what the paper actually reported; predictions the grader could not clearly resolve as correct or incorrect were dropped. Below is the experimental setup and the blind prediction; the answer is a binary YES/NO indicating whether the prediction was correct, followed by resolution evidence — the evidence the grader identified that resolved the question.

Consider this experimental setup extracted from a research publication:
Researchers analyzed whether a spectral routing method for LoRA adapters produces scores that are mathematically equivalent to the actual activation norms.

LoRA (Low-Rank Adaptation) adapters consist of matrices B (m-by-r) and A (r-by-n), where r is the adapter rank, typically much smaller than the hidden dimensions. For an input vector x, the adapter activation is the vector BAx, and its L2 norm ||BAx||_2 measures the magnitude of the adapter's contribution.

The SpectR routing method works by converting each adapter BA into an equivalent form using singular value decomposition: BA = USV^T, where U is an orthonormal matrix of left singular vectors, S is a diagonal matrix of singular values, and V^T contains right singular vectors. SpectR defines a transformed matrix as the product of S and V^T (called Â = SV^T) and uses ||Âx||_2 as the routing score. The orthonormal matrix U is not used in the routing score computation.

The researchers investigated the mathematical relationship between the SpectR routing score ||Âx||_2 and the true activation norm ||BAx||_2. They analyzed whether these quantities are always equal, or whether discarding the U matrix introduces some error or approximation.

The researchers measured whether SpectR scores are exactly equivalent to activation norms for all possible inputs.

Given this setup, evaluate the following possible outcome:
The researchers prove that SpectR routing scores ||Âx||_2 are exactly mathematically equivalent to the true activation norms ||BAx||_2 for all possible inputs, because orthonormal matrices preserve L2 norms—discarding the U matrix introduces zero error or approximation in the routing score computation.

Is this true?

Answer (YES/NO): YES